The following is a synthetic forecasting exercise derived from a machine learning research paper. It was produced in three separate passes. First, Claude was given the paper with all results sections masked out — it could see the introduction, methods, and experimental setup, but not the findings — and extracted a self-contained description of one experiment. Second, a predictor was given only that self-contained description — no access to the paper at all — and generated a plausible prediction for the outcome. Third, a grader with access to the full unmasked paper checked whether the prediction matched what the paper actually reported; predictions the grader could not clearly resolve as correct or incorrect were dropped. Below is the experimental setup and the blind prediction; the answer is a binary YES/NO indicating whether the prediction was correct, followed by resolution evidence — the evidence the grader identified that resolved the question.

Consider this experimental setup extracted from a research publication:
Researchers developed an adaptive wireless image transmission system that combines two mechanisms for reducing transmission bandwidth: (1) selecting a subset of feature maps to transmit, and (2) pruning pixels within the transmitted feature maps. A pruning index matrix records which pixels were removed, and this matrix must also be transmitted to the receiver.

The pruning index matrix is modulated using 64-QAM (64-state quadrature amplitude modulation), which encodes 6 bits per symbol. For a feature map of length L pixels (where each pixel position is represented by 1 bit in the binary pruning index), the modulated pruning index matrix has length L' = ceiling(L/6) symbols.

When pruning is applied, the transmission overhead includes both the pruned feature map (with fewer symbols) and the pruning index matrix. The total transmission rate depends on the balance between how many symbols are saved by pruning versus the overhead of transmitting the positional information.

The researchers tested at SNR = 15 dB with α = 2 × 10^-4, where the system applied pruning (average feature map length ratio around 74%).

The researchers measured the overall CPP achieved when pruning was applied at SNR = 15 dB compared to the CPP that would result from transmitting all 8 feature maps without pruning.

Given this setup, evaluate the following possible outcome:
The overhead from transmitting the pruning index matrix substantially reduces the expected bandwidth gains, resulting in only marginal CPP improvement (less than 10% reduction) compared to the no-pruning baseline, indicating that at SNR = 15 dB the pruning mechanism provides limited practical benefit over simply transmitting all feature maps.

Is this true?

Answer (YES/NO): NO